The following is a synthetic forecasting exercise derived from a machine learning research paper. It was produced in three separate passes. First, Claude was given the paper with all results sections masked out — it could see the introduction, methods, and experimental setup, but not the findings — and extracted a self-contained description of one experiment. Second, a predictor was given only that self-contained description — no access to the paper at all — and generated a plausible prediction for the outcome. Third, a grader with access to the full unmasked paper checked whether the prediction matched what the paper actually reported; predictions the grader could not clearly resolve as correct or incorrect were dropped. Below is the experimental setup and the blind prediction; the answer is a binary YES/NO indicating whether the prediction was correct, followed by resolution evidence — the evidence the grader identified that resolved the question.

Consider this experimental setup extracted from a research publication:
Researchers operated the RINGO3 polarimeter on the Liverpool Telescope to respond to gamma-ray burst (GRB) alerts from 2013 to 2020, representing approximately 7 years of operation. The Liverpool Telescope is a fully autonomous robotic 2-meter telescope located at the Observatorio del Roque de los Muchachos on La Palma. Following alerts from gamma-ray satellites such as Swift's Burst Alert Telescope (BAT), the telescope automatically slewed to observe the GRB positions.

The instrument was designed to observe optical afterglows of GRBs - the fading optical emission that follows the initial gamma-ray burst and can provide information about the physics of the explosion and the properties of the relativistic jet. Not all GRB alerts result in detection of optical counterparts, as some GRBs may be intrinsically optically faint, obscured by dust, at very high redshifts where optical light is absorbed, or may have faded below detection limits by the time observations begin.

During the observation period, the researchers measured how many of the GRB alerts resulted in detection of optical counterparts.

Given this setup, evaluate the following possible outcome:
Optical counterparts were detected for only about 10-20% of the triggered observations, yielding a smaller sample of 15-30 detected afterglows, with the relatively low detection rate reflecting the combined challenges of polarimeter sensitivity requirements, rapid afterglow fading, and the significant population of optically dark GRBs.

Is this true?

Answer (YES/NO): NO